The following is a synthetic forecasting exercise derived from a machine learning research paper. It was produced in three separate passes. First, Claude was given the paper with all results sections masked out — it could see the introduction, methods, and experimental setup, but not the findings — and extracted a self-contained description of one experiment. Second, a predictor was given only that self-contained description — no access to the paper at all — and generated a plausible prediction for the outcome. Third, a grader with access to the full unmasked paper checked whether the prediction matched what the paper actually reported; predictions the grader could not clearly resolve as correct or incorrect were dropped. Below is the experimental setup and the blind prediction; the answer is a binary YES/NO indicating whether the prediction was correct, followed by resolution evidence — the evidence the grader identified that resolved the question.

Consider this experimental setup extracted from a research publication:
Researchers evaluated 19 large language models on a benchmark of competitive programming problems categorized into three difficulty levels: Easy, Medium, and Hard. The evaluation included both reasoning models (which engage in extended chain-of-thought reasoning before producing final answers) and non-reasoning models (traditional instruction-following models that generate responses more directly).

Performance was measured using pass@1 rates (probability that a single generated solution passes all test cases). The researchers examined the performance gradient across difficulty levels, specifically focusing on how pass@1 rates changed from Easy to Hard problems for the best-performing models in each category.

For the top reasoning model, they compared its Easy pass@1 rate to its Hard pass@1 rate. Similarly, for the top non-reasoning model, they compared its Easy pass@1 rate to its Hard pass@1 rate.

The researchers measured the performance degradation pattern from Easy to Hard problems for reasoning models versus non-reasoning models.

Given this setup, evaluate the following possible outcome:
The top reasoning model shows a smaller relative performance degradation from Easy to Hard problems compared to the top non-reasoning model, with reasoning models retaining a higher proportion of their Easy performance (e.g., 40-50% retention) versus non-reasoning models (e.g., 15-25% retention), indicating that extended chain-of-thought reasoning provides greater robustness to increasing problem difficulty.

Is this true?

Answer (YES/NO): NO